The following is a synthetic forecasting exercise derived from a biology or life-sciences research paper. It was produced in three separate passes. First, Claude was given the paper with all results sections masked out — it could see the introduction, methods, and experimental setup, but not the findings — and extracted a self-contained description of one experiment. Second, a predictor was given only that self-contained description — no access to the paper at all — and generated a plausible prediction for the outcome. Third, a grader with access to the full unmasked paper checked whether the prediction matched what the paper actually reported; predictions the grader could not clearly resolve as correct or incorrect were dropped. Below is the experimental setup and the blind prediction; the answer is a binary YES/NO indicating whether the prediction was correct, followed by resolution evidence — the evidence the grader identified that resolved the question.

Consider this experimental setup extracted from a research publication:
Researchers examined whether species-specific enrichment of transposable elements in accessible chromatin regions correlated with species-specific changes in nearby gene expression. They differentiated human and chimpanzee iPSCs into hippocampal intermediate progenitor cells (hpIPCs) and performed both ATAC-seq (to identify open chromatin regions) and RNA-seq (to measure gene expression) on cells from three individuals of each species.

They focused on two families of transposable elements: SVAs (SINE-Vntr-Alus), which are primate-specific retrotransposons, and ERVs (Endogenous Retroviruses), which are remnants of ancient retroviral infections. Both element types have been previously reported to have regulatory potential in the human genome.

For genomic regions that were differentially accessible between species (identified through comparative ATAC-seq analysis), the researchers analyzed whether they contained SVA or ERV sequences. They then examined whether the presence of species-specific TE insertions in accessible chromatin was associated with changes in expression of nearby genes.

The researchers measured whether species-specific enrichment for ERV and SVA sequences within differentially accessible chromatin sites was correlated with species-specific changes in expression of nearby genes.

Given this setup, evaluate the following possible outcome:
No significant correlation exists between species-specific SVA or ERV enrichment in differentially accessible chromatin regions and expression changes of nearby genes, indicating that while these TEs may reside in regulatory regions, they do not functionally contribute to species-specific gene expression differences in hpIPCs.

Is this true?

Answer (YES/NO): NO